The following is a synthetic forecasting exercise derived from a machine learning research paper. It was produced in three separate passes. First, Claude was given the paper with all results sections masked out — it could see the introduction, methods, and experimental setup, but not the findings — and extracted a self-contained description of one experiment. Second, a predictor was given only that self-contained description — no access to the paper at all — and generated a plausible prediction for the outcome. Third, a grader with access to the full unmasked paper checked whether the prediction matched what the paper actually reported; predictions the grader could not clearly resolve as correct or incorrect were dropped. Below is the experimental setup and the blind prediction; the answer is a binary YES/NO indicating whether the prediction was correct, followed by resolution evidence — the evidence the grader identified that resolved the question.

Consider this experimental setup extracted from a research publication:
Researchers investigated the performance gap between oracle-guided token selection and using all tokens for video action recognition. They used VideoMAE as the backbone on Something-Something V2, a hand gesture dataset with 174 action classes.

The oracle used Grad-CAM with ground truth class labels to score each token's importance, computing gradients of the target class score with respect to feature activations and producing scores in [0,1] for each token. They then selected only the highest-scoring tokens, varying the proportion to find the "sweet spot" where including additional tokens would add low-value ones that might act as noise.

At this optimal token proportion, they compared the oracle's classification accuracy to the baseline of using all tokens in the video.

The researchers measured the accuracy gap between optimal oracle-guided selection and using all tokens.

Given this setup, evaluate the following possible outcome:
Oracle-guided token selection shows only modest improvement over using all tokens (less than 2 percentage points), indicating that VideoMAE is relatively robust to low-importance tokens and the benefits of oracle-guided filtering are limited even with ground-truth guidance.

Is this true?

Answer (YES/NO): NO